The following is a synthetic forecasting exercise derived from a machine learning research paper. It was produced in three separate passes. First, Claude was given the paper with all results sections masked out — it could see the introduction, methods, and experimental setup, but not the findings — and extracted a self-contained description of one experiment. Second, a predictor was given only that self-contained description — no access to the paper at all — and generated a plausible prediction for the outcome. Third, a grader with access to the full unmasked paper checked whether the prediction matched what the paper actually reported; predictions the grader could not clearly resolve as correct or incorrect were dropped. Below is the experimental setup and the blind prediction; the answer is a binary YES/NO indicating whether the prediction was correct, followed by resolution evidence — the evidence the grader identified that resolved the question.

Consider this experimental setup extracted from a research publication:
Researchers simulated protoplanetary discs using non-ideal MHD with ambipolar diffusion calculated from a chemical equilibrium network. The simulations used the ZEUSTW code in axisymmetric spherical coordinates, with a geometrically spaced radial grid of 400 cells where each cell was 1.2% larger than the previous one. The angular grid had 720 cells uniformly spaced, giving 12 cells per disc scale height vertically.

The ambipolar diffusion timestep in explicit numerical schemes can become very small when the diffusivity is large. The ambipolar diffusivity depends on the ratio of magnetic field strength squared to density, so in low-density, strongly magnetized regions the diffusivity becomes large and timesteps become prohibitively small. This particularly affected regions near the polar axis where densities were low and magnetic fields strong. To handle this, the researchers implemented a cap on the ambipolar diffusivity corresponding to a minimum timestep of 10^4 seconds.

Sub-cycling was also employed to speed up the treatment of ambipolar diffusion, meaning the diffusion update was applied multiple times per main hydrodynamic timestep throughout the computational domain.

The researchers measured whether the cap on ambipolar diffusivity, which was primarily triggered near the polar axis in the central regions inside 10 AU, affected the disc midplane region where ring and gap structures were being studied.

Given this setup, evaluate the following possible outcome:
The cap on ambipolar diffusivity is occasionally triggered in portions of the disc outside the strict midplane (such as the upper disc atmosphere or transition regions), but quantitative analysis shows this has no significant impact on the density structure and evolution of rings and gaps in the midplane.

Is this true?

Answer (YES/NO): NO